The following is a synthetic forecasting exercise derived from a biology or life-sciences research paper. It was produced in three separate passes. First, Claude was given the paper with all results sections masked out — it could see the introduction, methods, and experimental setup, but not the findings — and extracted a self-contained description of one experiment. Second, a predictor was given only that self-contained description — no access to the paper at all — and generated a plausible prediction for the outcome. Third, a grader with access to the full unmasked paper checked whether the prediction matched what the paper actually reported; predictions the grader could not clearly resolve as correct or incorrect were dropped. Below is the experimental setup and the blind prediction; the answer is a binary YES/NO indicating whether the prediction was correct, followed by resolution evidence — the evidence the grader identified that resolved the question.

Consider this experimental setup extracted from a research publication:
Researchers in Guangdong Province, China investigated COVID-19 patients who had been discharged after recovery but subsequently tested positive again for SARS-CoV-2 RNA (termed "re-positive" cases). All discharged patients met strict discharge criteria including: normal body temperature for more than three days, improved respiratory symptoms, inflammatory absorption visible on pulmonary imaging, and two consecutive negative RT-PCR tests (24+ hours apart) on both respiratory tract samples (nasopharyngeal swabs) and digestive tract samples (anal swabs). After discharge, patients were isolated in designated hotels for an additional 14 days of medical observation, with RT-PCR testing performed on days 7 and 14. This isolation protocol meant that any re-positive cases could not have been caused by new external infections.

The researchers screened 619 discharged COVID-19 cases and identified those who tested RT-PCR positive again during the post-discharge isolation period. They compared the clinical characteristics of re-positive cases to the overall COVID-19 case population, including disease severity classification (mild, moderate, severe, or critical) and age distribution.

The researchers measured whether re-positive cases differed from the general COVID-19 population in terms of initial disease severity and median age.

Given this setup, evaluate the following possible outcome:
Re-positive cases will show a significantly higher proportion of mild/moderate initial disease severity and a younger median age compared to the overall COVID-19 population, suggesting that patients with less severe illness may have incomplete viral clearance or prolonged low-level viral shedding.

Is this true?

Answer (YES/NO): YES